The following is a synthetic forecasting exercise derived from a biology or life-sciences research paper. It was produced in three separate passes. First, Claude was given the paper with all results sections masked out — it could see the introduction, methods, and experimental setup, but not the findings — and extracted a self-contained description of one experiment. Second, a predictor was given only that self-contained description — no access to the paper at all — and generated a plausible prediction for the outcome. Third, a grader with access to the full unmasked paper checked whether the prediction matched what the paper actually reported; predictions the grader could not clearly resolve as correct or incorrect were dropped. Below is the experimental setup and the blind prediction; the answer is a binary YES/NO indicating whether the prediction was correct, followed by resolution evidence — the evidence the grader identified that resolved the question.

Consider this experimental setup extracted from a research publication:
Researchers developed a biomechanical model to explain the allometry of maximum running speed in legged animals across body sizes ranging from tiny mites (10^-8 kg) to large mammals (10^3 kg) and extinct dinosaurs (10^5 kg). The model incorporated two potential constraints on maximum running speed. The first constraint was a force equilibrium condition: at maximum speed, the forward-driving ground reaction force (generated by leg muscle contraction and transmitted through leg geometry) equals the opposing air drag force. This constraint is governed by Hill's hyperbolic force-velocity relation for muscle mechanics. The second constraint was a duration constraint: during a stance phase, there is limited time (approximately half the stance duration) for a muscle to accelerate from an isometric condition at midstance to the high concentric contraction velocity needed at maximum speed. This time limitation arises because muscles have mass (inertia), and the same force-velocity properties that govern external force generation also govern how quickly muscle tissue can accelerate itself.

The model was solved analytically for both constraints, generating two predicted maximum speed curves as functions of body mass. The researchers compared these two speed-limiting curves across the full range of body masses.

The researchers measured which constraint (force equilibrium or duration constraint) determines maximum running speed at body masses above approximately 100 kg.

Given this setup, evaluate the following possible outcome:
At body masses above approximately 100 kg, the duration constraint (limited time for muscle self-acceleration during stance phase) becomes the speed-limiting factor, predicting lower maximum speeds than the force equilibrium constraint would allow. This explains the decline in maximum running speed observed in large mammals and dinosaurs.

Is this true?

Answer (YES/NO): YES